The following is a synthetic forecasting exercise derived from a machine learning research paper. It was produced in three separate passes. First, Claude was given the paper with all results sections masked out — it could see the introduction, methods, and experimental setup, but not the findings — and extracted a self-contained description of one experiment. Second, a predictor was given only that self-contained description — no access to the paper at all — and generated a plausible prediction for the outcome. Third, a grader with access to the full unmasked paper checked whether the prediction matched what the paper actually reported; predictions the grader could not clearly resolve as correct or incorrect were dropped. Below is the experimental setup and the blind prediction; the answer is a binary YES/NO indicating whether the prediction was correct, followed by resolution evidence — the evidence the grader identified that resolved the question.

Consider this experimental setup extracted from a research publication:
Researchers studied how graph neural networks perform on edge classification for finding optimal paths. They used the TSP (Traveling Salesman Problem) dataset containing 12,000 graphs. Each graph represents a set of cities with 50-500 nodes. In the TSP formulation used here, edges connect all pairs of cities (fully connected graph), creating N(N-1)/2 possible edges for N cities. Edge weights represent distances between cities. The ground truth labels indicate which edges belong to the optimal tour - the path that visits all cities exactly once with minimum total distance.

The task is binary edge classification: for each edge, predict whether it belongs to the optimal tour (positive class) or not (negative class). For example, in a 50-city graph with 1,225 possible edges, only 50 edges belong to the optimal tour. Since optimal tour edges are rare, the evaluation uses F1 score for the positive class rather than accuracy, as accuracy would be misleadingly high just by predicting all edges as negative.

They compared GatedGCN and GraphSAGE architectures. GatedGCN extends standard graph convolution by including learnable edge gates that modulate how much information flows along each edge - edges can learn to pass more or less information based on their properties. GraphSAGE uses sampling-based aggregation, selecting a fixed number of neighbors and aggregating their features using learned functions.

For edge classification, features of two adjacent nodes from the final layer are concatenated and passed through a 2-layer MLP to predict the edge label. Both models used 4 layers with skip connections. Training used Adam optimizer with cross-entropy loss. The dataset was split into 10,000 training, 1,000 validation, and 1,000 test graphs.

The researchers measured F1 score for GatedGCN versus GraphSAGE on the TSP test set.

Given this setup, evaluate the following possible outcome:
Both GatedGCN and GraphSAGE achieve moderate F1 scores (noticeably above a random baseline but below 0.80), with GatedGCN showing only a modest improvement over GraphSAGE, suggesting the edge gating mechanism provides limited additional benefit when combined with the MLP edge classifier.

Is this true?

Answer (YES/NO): NO